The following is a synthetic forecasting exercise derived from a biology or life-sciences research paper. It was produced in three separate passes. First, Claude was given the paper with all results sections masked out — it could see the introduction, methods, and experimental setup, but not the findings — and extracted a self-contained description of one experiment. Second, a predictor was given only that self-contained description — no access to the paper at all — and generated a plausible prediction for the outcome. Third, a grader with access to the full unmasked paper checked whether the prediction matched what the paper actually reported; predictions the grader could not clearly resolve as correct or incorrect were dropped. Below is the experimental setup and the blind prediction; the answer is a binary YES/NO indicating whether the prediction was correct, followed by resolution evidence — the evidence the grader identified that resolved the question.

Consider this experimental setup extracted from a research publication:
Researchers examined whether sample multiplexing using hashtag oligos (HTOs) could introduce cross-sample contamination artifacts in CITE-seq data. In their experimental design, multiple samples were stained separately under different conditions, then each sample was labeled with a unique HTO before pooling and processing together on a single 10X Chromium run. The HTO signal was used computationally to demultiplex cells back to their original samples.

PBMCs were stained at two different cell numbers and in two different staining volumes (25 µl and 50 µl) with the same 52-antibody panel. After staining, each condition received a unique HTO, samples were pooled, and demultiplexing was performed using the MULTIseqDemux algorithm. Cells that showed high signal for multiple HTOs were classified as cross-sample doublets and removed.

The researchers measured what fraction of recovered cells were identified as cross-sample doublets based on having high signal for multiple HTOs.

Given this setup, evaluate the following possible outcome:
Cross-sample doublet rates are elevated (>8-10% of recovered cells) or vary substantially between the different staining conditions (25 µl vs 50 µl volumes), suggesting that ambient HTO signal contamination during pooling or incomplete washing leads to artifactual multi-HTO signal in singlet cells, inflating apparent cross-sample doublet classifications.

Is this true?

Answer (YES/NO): YES